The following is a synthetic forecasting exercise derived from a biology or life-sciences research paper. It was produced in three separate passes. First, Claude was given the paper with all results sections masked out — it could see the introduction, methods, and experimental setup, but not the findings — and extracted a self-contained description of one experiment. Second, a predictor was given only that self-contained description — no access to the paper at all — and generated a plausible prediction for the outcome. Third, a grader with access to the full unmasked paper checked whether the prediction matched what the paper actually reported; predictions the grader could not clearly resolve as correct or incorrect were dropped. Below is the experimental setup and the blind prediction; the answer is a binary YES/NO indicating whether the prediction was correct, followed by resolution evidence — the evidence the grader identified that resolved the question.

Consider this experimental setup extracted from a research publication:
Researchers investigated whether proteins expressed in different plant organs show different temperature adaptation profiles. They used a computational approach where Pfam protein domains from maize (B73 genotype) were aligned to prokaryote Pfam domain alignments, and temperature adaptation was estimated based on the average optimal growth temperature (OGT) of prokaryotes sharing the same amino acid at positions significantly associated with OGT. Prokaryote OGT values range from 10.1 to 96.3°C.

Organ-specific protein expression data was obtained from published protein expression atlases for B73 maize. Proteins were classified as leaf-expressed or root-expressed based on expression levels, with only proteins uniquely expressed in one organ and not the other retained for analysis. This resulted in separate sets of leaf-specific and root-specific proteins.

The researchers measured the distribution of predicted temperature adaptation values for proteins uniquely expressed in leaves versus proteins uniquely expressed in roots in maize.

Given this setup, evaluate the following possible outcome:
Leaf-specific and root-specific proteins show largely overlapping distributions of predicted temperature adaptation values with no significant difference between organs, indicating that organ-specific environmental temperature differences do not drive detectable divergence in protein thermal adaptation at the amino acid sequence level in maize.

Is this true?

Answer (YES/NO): NO